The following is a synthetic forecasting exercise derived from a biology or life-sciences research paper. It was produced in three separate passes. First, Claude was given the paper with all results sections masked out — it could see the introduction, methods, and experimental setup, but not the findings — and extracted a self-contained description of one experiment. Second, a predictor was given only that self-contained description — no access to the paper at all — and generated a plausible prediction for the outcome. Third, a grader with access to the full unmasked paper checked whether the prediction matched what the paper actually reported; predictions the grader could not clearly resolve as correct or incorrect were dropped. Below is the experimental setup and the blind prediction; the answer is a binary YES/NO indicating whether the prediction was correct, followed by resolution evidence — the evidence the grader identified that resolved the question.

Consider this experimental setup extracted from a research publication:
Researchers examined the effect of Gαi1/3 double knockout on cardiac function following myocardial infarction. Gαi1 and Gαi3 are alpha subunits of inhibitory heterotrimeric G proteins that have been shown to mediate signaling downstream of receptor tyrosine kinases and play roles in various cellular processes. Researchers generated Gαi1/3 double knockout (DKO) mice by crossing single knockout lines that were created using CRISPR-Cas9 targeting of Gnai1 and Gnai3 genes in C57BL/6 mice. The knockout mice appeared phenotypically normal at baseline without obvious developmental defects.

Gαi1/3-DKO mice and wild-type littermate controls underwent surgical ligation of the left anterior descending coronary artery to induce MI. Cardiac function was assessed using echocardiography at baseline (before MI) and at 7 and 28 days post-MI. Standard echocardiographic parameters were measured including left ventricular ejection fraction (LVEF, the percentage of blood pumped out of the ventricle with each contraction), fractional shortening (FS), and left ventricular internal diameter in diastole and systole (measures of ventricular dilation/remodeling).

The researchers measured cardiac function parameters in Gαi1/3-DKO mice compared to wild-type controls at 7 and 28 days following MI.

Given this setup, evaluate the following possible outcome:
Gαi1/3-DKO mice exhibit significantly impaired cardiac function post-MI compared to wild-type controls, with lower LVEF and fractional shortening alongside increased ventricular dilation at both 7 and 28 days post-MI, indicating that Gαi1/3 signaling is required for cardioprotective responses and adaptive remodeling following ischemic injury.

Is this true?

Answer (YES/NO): YES